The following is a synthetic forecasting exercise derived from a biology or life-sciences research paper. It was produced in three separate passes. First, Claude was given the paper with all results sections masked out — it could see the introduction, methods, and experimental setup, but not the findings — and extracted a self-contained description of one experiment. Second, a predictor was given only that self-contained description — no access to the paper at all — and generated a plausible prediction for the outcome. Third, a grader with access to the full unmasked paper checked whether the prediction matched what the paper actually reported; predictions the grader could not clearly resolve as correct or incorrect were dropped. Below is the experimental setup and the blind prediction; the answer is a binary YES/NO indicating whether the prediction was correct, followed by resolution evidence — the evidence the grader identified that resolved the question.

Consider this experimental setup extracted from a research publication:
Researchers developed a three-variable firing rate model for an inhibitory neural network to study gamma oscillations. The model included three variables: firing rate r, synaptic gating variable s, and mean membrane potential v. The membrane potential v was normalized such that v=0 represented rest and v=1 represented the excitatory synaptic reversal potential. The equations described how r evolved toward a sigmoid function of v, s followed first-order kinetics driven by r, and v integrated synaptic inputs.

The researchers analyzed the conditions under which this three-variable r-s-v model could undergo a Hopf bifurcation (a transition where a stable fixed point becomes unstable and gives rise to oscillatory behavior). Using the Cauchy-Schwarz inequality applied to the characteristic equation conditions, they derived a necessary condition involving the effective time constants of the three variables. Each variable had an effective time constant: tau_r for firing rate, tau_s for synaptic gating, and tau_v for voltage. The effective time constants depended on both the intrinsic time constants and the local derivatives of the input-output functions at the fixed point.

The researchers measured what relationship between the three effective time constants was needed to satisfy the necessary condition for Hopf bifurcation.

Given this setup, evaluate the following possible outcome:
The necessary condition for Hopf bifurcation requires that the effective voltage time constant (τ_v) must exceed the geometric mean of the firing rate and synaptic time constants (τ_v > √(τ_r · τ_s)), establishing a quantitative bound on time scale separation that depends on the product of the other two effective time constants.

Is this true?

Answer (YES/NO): NO